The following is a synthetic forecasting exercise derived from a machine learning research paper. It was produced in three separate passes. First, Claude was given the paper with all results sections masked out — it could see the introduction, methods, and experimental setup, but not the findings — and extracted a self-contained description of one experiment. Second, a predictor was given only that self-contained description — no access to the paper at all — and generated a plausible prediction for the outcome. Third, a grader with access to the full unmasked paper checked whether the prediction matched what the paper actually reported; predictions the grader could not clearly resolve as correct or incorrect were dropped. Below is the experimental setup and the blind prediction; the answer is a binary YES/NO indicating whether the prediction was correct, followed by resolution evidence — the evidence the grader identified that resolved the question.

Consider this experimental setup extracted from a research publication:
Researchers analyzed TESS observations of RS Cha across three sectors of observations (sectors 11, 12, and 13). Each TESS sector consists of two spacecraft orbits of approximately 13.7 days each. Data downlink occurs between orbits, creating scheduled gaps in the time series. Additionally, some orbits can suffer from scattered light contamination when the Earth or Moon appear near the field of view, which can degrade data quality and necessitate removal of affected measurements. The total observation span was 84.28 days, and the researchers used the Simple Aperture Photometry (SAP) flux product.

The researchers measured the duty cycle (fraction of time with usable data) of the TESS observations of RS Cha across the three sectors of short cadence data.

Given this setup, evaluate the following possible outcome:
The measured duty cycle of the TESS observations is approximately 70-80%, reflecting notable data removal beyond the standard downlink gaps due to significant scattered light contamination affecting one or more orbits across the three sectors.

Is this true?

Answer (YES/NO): NO